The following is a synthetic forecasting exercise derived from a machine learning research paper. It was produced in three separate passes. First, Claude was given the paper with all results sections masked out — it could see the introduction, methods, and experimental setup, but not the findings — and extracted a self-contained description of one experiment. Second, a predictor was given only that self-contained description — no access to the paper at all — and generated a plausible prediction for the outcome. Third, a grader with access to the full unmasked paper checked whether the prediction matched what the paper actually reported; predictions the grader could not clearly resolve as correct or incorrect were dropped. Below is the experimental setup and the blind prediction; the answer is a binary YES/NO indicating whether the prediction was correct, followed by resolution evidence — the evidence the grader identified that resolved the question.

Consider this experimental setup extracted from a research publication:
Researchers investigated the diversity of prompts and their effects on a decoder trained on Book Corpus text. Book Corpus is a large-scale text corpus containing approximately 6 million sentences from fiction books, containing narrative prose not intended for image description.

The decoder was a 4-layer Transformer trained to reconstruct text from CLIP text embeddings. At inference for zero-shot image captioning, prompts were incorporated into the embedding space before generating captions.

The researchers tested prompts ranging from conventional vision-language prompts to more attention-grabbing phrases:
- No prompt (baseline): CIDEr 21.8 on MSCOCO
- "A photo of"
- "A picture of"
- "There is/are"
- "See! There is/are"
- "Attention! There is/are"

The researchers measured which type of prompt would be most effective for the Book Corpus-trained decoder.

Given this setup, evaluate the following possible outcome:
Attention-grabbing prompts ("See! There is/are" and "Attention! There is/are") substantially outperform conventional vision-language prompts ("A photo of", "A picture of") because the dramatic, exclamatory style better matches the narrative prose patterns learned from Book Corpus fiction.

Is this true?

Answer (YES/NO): YES